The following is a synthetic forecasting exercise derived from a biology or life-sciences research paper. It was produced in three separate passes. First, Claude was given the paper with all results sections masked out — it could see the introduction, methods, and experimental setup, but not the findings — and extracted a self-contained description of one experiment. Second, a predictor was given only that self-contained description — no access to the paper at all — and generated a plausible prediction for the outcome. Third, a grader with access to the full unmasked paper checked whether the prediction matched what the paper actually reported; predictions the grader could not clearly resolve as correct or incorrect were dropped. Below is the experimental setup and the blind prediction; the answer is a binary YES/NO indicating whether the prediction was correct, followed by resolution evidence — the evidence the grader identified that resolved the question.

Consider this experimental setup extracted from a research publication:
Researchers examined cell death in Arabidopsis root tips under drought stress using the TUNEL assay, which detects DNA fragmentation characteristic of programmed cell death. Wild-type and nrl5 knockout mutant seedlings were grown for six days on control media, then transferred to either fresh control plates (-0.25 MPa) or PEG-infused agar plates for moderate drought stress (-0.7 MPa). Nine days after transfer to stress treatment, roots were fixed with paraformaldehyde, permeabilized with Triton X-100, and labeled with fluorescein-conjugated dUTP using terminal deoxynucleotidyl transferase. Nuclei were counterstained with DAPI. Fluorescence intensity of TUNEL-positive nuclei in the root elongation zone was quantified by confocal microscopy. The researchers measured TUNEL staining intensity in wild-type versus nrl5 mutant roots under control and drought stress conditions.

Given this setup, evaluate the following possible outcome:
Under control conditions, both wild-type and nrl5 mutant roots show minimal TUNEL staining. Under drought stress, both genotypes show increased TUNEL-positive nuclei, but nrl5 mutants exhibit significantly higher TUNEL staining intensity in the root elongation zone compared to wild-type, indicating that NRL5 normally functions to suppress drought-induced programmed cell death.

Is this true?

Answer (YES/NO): NO